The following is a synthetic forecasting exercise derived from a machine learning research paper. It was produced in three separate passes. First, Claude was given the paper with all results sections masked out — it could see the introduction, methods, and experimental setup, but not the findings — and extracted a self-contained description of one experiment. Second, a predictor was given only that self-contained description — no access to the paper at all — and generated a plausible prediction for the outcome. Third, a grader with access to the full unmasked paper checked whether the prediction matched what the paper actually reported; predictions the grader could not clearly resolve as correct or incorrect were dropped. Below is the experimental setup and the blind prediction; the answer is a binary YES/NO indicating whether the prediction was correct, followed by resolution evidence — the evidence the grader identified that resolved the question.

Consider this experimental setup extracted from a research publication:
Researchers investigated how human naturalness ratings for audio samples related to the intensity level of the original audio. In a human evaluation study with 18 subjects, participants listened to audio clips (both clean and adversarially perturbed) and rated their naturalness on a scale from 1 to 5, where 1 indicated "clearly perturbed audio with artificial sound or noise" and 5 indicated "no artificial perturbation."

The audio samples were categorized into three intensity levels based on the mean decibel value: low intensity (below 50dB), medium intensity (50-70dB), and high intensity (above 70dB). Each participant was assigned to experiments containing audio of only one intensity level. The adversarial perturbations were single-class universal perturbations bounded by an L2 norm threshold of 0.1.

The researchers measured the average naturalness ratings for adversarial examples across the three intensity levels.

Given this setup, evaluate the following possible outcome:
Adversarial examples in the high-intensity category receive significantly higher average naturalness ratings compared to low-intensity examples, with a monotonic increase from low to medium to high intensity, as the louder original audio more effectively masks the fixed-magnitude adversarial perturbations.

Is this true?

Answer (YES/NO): YES